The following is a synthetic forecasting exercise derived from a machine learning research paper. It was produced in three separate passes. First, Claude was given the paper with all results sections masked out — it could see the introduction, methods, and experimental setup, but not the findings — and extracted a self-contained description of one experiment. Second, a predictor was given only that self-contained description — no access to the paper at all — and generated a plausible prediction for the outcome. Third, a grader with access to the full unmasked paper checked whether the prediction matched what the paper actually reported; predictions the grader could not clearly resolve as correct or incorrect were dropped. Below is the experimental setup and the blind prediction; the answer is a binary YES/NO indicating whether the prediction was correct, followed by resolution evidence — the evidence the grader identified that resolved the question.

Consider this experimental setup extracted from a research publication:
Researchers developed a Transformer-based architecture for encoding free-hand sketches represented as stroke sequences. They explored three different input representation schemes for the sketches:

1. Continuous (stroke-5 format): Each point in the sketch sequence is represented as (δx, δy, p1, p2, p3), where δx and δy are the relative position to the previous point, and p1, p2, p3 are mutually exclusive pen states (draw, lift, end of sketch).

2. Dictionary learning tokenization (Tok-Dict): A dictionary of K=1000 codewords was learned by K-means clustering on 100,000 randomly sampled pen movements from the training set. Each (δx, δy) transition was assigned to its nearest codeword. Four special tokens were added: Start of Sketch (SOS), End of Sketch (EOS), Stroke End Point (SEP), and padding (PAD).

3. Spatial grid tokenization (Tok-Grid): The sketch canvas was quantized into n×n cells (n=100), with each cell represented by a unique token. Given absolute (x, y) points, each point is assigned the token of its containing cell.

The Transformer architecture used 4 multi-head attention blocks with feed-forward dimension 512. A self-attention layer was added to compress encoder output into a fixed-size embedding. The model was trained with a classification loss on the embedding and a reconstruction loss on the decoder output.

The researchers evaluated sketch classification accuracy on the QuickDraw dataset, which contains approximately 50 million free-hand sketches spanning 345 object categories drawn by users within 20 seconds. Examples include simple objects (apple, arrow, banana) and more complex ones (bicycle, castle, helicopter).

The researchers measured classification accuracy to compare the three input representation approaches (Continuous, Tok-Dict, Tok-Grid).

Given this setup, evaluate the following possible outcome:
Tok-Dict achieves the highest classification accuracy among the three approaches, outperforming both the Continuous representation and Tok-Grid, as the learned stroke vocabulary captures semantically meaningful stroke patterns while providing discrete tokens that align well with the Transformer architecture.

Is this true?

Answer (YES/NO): YES